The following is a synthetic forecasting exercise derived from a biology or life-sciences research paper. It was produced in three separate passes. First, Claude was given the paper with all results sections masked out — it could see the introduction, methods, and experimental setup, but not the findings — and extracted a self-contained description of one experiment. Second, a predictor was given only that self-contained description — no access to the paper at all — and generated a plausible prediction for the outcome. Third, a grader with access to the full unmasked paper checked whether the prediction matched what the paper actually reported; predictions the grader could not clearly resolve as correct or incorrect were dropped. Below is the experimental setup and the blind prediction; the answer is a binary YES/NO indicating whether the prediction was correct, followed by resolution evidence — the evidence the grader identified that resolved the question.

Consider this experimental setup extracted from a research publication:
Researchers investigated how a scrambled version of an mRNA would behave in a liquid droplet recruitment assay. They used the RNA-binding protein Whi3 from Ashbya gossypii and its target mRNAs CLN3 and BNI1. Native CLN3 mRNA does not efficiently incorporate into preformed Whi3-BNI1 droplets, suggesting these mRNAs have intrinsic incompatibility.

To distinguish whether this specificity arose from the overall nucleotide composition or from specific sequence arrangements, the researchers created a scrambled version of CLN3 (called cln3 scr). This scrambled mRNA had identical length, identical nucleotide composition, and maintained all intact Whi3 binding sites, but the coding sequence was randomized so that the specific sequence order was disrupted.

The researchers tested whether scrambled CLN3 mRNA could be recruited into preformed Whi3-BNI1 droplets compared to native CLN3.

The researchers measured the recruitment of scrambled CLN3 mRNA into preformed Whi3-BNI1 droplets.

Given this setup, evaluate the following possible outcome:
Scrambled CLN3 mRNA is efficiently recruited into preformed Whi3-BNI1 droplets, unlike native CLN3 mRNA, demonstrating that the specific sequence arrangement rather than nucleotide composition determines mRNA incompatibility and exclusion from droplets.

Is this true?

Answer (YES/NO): YES